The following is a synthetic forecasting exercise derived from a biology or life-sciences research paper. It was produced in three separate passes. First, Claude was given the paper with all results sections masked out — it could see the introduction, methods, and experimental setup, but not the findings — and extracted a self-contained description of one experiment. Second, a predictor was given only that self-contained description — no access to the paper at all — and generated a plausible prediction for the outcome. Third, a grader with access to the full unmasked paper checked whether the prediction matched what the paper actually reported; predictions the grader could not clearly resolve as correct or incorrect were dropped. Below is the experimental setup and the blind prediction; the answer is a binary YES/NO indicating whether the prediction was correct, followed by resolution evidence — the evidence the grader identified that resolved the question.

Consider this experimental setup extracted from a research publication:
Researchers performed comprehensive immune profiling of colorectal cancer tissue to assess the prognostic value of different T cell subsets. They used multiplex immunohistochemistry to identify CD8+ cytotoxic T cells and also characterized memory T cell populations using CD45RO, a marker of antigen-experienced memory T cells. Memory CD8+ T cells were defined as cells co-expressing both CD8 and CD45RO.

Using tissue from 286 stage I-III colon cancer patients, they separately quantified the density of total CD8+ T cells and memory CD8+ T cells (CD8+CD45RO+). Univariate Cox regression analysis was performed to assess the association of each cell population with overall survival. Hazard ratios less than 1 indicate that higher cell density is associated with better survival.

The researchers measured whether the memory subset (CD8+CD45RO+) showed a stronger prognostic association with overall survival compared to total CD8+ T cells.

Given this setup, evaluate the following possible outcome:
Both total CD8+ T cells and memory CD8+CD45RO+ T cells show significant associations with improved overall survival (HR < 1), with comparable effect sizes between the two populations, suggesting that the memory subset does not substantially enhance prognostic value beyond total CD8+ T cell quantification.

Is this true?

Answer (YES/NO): NO